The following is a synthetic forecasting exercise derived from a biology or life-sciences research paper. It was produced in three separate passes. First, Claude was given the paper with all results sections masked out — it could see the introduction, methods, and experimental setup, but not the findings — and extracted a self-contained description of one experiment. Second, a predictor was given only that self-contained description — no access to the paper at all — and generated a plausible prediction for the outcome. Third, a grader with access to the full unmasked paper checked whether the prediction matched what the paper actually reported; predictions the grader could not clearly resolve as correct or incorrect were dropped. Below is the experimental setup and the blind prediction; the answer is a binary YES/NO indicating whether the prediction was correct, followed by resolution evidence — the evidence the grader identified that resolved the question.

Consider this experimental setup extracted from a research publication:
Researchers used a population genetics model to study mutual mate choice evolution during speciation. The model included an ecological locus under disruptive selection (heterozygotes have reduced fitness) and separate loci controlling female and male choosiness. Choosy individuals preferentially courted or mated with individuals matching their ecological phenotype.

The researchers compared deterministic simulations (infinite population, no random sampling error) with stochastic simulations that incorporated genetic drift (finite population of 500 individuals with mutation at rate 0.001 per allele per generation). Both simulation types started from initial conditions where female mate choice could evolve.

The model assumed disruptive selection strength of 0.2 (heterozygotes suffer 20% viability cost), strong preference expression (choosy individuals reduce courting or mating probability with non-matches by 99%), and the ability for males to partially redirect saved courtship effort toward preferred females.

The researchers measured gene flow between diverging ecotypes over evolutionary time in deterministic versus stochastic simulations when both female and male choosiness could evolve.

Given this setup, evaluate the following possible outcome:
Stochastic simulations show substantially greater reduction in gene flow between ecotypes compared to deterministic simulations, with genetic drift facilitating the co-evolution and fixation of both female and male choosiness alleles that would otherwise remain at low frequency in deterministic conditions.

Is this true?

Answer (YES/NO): NO